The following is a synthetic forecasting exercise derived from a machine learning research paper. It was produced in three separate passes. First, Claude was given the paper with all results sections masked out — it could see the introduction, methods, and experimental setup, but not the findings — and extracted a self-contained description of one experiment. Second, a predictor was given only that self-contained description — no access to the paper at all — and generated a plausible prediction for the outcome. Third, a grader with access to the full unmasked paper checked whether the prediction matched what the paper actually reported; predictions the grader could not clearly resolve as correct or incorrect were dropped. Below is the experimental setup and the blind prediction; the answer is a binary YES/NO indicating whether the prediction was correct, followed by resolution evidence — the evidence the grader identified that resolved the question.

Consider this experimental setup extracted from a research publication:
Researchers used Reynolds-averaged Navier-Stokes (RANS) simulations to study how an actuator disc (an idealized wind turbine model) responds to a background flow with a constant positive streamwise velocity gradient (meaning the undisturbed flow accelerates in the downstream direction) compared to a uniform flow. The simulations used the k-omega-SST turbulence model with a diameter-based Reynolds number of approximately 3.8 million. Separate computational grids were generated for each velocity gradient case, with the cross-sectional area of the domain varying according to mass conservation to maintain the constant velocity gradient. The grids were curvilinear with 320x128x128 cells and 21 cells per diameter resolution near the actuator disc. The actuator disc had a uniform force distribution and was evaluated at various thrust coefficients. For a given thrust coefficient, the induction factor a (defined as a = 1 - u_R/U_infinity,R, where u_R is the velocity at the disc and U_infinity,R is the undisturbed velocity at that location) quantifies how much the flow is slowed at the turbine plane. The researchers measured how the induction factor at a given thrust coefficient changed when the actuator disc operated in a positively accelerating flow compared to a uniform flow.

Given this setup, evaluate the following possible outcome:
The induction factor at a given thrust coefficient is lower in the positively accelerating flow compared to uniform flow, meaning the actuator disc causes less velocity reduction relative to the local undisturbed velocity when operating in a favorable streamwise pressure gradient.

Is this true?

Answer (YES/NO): YES